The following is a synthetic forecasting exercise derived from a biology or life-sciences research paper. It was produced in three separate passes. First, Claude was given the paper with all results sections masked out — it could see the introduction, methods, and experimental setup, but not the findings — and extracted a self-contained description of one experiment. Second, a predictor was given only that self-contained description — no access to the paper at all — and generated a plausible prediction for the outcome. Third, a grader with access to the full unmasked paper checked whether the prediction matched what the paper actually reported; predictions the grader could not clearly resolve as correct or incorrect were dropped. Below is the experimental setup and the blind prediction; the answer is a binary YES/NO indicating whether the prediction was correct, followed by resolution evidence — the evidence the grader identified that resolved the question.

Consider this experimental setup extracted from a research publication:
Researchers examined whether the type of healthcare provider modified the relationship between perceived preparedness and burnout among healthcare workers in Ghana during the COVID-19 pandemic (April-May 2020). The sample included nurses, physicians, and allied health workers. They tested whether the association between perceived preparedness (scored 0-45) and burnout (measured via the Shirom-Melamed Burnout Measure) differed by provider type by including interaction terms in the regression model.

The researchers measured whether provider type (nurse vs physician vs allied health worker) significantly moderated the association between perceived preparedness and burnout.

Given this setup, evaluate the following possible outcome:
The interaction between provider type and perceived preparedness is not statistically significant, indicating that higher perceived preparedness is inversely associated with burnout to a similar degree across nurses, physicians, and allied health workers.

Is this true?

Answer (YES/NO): YES